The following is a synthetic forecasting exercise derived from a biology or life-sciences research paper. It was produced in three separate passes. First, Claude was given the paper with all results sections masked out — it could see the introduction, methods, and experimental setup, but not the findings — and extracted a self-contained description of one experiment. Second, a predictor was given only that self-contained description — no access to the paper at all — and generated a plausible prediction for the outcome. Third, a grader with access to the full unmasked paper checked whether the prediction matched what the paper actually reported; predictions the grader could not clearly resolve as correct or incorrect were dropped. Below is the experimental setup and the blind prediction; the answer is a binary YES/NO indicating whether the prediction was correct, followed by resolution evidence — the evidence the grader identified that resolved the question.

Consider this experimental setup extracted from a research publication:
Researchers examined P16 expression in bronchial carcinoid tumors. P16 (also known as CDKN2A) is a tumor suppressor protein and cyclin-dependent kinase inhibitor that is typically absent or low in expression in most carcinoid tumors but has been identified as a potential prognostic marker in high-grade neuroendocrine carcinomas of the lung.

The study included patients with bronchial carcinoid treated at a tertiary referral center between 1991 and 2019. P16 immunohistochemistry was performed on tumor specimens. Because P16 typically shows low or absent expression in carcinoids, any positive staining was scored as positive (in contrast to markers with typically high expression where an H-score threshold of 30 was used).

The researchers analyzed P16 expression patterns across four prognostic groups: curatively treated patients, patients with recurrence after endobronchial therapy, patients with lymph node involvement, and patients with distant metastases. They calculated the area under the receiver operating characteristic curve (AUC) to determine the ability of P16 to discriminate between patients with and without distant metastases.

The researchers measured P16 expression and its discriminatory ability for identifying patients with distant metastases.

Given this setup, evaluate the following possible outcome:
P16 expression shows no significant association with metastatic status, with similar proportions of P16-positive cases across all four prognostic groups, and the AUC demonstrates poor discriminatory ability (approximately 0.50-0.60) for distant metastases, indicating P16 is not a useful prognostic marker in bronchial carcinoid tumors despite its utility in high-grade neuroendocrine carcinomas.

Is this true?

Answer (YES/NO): NO